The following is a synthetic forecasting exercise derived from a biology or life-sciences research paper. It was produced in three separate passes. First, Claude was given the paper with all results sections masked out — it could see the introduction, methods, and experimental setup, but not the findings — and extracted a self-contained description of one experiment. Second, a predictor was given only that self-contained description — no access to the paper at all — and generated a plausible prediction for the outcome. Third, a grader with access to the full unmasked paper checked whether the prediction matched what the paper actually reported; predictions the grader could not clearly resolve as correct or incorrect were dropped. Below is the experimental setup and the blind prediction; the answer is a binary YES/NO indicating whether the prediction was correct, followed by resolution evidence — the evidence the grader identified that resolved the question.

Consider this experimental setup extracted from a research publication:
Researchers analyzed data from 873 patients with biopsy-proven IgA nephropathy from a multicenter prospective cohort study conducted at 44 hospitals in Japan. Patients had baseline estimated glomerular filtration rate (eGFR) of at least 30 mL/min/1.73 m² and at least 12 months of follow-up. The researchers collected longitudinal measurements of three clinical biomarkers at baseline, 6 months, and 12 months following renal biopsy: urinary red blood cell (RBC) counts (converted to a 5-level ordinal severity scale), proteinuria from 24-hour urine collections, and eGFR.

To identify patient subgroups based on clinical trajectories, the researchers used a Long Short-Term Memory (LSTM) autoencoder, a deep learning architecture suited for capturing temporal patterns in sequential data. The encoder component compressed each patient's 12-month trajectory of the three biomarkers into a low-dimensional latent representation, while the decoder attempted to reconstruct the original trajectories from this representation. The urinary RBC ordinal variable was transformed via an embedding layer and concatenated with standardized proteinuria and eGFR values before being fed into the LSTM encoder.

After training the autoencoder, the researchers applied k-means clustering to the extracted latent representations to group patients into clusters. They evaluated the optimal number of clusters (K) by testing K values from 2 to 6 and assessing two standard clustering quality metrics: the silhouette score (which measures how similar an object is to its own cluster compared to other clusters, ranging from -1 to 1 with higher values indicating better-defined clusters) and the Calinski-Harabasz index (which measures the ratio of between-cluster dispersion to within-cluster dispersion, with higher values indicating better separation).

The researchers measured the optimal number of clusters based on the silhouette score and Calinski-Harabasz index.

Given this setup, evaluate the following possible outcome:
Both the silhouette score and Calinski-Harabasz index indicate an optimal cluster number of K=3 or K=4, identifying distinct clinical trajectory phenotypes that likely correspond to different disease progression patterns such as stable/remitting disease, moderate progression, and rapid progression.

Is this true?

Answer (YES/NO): YES